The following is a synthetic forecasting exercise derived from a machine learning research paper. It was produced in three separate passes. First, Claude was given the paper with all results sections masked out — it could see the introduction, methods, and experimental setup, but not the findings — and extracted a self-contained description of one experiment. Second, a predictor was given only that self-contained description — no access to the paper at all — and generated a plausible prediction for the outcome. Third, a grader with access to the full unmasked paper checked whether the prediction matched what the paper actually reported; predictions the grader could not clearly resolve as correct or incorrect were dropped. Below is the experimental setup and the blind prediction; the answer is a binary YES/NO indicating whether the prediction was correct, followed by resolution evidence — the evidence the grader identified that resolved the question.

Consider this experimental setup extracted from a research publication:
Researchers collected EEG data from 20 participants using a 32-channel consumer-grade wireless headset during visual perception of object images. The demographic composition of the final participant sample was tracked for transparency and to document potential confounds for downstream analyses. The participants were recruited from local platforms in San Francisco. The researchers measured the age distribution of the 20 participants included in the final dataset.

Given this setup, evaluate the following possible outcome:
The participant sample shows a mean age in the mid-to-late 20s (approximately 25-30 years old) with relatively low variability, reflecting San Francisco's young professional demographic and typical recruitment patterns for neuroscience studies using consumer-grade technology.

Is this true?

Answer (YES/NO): NO